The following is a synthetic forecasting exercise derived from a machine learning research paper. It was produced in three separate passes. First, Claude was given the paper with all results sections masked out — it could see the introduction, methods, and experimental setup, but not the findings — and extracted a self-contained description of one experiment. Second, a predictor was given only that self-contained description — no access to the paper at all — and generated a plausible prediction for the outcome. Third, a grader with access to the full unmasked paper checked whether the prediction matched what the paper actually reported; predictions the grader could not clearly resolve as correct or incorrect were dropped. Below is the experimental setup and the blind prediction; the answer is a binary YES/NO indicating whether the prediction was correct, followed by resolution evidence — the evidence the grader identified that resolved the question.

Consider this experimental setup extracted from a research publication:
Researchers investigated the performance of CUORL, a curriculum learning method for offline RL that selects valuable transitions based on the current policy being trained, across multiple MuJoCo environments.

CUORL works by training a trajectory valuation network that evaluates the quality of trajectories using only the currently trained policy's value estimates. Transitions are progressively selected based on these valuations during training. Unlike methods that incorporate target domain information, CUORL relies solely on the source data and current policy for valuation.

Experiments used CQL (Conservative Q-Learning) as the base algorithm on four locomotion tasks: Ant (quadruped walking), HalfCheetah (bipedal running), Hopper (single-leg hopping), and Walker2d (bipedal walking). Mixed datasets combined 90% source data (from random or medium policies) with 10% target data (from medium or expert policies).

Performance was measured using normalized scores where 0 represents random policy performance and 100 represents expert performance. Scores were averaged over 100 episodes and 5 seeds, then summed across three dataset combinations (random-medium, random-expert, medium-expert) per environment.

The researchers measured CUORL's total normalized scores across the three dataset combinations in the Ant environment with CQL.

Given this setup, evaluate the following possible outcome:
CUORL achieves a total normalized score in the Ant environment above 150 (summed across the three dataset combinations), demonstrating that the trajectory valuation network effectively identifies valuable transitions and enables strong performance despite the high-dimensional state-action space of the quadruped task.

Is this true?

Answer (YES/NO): NO